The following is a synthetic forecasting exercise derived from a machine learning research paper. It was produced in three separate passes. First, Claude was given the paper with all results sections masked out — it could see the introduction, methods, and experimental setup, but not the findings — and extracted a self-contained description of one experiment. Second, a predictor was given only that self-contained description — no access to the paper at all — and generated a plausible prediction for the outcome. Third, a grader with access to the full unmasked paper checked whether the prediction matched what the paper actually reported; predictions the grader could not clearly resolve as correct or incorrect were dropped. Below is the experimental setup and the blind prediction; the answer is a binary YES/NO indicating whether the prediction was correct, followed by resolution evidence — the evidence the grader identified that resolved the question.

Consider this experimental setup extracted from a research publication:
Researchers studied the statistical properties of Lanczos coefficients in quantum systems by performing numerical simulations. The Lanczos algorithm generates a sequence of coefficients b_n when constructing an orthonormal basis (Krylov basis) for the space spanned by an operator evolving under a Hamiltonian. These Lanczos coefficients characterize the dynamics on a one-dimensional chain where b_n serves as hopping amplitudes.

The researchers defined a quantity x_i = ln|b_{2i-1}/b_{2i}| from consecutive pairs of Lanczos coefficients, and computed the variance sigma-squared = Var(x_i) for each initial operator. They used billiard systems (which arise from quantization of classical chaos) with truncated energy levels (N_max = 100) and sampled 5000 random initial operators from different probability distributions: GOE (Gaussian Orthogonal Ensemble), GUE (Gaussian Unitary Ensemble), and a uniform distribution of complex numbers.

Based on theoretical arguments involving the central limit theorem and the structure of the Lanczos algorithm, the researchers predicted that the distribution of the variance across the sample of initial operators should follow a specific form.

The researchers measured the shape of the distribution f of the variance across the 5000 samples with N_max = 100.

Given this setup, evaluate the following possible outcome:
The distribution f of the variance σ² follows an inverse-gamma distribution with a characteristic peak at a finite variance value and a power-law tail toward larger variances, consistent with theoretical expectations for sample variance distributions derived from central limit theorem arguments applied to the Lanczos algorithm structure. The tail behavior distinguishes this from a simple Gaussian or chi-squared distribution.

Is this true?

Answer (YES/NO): NO